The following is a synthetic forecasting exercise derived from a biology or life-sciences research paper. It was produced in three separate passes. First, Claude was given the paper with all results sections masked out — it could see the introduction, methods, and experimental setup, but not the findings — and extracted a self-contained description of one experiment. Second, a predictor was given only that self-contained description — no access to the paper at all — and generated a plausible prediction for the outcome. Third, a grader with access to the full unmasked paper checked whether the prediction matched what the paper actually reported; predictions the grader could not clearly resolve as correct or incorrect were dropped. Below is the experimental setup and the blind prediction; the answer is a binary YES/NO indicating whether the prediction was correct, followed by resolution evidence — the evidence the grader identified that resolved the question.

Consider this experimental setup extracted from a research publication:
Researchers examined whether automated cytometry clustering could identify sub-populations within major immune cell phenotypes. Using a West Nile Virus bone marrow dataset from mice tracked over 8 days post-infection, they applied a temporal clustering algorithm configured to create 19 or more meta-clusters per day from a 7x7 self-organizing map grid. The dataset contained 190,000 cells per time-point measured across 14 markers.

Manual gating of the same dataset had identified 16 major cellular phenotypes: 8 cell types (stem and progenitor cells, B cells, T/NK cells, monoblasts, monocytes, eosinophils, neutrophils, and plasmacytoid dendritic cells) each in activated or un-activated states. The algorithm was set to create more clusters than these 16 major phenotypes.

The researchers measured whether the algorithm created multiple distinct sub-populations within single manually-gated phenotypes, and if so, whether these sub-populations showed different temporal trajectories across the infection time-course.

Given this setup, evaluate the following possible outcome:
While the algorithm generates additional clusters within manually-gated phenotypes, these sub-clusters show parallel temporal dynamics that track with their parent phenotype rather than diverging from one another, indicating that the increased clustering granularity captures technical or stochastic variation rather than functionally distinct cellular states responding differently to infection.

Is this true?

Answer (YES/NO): NO